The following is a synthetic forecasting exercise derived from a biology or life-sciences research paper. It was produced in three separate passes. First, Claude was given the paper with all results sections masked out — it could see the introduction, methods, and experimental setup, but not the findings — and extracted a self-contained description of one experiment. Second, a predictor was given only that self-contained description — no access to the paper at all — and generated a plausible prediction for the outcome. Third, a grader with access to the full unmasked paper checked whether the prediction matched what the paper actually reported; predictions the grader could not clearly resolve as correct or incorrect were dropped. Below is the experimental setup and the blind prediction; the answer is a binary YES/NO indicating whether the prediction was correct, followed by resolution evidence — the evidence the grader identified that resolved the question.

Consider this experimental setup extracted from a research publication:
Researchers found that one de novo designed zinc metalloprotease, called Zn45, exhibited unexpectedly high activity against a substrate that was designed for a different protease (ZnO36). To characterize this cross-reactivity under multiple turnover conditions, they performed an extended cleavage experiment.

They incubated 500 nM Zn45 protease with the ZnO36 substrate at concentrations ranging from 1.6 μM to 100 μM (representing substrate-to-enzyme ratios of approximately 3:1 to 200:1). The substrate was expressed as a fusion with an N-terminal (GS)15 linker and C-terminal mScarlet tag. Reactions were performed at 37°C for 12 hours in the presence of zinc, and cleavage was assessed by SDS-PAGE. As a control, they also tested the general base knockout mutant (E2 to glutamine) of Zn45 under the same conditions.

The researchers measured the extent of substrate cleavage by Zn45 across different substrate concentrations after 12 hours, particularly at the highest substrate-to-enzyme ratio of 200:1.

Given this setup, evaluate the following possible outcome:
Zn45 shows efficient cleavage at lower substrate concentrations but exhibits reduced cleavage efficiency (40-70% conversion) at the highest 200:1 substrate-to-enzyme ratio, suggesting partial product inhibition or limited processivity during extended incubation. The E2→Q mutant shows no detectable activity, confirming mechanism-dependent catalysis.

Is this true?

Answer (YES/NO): NO